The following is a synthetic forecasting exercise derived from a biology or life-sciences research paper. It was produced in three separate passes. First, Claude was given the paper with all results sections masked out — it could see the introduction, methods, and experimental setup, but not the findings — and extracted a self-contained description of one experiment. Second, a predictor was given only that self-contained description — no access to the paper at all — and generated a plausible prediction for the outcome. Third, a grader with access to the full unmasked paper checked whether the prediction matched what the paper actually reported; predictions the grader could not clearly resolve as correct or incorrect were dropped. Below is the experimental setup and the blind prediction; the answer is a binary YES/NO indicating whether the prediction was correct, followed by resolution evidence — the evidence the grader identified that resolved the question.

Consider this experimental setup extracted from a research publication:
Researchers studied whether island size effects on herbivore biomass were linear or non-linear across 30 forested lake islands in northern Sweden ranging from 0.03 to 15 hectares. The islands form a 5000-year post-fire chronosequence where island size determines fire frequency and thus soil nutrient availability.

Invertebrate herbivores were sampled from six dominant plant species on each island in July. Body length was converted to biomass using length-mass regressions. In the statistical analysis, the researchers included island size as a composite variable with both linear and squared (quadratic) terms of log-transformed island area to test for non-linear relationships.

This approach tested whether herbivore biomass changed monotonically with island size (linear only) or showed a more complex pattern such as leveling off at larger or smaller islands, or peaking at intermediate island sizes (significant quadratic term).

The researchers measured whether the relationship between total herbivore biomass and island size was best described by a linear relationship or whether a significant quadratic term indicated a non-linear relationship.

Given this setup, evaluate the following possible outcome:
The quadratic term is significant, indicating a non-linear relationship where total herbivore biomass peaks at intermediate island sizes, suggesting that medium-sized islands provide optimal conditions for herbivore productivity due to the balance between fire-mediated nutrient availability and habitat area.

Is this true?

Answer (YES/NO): NO